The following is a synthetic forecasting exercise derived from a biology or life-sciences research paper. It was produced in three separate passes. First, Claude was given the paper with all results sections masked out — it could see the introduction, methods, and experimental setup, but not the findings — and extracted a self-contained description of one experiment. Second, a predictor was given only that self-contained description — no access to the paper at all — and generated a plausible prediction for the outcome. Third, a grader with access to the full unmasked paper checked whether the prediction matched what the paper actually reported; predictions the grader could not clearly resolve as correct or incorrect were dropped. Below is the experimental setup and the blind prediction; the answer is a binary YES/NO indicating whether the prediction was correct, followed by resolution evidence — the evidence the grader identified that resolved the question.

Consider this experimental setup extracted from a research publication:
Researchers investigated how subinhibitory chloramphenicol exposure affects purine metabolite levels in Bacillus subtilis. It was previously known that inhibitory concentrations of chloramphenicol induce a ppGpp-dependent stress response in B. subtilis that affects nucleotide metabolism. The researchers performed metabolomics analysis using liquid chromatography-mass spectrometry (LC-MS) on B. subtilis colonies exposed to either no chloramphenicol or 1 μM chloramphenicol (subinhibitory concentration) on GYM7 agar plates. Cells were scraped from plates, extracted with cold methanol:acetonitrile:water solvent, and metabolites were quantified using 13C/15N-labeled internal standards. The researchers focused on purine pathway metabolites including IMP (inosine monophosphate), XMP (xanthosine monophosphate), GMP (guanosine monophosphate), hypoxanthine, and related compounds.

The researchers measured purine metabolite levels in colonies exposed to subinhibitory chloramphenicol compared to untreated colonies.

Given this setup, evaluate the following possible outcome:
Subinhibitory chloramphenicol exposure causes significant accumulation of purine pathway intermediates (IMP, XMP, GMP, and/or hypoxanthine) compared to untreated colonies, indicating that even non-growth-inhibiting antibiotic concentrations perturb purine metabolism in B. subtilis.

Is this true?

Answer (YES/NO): NO